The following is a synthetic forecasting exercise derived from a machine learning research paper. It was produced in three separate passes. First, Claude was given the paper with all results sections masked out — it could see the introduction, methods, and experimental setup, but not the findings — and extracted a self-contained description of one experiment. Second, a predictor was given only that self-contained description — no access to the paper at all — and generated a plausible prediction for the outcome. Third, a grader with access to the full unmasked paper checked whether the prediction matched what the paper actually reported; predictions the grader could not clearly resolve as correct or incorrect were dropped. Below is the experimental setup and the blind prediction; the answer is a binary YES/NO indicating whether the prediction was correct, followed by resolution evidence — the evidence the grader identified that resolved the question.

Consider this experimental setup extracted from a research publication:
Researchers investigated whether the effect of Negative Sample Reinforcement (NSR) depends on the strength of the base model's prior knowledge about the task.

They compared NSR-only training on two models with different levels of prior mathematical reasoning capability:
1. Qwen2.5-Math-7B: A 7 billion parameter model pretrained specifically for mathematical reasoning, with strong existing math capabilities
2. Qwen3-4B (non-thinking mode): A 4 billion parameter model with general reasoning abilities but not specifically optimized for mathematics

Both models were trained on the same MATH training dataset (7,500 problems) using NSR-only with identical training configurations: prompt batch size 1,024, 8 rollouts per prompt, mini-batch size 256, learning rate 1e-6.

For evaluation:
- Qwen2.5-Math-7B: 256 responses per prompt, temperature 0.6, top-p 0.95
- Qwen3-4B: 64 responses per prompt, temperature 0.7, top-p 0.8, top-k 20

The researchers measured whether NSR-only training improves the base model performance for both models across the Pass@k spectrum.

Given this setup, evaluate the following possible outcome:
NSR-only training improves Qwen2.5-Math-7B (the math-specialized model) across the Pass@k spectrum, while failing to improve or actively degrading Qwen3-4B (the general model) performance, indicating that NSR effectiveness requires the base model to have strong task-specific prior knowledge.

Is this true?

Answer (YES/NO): NO